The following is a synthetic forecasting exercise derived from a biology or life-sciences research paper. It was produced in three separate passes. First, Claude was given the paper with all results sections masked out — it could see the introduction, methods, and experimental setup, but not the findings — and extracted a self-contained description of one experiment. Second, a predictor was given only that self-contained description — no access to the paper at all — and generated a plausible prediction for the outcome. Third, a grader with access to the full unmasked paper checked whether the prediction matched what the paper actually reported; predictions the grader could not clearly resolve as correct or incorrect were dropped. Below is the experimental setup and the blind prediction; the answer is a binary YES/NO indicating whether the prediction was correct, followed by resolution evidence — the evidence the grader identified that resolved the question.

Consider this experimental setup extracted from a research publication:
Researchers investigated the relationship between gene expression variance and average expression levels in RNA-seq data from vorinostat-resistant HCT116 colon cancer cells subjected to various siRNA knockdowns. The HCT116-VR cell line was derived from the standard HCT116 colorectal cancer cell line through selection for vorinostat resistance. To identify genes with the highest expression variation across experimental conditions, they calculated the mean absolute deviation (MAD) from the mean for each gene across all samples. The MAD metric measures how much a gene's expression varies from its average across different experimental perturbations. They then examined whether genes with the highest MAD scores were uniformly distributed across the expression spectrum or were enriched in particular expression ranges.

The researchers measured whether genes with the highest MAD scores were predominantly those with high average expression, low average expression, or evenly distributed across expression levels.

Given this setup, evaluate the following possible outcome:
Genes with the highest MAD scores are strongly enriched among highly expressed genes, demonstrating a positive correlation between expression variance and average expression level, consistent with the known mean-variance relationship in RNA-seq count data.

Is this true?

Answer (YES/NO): NO